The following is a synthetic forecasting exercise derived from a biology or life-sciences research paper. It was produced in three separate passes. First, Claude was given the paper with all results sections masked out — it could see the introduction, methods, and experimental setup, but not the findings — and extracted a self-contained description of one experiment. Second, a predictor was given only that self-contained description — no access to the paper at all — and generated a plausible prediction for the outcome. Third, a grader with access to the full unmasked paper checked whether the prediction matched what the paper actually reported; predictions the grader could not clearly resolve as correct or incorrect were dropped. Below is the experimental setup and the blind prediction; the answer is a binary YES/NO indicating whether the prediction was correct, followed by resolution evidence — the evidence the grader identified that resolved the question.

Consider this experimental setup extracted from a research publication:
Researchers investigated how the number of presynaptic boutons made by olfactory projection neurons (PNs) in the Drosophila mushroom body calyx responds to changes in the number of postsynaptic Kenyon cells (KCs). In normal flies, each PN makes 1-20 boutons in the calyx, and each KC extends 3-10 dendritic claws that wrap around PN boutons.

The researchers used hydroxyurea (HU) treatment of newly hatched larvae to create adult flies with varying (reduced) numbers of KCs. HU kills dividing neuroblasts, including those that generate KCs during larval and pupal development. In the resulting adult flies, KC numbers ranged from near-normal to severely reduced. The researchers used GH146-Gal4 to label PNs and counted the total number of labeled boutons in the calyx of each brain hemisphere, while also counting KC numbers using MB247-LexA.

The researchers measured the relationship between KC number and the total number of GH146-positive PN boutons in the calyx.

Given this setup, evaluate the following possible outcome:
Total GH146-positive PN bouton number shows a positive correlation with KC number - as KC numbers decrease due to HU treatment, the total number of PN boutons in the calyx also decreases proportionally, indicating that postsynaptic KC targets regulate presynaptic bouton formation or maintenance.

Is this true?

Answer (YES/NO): YES